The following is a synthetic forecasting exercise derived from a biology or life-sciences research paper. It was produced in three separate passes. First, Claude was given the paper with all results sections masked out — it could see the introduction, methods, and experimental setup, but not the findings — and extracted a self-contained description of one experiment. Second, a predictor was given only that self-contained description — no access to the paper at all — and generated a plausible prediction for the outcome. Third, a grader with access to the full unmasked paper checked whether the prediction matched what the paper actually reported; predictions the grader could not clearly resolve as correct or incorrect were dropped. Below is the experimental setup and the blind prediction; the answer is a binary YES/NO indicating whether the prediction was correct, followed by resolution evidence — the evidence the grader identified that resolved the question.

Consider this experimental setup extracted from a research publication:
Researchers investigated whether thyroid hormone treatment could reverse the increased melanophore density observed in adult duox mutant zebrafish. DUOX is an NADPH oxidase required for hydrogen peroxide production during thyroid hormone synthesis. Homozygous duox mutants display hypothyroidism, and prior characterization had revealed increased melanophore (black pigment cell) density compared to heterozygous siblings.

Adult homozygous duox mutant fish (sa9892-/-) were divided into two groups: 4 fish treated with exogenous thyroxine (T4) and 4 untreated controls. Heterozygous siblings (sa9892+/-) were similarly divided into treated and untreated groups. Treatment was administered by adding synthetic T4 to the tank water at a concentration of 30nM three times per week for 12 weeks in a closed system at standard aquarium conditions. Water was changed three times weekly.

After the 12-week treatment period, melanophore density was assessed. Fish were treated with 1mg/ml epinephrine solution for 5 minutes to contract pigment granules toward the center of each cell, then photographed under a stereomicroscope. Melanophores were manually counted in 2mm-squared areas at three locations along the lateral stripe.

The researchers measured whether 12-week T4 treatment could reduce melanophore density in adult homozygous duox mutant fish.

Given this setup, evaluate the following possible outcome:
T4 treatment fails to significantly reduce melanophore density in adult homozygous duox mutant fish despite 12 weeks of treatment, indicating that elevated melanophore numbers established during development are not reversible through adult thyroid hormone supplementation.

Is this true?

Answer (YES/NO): NO